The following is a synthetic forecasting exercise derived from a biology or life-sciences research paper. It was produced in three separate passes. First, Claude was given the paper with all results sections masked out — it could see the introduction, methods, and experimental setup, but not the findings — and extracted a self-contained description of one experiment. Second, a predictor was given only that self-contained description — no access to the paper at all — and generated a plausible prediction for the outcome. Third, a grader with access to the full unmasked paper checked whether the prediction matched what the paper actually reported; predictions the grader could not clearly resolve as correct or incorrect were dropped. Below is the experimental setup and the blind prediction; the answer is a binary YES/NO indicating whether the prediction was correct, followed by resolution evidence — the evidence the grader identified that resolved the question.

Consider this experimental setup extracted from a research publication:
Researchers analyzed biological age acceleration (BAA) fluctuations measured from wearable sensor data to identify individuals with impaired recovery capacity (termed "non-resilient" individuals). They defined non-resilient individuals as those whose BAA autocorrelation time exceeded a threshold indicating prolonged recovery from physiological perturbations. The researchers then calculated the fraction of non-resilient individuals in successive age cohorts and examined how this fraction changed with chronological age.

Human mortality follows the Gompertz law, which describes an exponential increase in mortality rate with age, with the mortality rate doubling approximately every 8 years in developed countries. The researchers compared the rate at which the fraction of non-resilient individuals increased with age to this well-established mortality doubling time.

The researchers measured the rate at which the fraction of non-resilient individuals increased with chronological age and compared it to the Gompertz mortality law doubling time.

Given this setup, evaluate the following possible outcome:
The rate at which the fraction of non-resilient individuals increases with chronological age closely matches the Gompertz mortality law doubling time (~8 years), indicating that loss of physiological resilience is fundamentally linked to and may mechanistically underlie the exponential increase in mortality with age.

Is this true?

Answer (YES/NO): YES